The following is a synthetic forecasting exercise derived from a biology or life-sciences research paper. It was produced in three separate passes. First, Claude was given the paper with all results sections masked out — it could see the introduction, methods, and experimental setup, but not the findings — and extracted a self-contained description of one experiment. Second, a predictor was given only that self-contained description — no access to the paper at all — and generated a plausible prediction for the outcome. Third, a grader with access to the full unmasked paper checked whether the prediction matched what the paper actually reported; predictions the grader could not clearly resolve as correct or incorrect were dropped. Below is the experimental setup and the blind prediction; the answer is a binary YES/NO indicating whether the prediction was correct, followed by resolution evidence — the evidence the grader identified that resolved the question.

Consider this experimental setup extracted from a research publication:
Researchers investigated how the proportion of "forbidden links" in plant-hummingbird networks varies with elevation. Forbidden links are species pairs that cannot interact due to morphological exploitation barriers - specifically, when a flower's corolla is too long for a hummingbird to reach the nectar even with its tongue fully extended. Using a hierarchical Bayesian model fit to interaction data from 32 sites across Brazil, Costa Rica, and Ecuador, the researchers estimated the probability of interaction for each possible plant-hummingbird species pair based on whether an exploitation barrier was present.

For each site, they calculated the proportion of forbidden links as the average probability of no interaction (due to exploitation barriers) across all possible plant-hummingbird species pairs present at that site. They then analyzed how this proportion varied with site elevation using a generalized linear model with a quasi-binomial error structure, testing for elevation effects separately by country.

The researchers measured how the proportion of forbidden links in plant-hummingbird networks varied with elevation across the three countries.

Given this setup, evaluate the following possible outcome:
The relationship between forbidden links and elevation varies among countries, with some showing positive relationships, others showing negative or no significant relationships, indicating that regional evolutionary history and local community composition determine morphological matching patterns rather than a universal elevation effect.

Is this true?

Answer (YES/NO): NO